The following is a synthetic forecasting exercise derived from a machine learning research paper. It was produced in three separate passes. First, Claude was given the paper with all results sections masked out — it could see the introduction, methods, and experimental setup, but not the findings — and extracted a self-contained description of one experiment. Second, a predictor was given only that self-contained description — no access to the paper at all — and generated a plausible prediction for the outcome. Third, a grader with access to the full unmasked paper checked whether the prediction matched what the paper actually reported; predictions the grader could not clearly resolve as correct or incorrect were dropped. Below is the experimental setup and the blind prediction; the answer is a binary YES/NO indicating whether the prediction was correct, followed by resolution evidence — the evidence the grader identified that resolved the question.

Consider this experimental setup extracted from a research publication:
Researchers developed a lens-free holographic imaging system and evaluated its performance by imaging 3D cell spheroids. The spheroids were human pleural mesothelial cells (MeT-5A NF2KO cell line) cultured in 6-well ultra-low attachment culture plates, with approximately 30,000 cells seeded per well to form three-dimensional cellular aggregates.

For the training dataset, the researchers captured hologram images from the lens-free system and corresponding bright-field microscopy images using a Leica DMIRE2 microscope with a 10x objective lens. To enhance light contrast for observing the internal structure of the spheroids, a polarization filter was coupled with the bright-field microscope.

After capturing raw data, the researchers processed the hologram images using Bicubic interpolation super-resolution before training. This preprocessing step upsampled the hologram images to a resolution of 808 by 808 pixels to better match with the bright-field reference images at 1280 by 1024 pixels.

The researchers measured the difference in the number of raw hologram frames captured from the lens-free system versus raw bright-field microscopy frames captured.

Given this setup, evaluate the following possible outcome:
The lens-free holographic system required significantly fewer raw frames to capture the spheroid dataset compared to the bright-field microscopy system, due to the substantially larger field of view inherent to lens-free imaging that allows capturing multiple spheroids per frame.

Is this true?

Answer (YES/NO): YES